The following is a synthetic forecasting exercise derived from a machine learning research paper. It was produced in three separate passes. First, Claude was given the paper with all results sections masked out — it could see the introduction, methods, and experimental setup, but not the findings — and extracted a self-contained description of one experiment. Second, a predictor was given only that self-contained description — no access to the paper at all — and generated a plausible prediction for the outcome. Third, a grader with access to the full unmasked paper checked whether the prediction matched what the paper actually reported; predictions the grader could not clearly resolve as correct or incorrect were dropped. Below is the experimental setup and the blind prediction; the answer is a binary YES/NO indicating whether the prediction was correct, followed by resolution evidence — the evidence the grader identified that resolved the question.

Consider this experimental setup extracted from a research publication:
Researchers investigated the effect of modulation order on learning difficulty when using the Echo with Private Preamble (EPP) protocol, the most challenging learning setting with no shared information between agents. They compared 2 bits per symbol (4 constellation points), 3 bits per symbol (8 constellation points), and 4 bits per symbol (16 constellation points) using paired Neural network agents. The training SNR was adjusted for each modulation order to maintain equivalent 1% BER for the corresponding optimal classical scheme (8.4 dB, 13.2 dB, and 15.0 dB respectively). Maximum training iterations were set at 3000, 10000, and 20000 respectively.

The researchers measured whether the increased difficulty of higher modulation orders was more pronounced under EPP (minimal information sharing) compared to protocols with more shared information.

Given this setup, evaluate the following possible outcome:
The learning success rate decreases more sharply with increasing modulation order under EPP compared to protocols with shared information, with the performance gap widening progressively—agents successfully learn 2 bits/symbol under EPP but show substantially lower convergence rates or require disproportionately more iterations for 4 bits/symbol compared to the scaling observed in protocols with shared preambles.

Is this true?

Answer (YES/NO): YES